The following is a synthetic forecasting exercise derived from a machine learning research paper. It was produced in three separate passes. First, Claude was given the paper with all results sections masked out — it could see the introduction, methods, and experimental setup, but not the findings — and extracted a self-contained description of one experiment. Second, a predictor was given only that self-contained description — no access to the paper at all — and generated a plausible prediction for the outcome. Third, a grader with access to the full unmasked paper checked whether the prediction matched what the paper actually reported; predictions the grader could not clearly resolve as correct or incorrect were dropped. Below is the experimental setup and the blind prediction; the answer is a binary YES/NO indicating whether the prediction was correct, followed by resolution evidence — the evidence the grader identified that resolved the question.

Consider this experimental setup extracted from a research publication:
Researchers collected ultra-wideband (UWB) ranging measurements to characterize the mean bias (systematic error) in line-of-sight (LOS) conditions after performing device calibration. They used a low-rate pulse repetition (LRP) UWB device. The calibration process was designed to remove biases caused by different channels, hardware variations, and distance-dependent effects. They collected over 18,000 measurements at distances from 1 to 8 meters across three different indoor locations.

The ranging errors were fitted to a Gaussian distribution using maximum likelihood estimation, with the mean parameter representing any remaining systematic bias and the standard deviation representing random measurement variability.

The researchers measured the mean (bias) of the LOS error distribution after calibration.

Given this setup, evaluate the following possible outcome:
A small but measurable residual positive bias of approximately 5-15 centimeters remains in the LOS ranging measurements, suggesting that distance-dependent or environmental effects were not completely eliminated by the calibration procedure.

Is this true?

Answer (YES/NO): NO